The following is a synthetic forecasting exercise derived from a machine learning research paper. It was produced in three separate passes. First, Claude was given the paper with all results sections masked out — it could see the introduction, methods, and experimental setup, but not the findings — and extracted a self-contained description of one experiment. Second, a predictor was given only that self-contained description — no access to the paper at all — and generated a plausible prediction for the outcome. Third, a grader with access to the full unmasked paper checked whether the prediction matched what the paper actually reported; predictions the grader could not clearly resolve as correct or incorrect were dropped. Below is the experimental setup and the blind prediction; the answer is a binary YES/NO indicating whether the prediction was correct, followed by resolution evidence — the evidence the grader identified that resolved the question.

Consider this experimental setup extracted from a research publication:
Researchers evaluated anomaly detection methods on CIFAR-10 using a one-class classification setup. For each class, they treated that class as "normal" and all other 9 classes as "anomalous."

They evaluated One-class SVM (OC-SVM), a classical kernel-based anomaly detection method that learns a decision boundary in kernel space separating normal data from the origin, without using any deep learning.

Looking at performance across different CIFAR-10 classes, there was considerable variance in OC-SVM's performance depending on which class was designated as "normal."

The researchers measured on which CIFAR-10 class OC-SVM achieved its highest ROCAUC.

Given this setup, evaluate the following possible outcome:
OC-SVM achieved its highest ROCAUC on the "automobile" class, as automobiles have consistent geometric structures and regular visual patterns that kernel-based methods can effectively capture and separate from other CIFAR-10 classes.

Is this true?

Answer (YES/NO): NO